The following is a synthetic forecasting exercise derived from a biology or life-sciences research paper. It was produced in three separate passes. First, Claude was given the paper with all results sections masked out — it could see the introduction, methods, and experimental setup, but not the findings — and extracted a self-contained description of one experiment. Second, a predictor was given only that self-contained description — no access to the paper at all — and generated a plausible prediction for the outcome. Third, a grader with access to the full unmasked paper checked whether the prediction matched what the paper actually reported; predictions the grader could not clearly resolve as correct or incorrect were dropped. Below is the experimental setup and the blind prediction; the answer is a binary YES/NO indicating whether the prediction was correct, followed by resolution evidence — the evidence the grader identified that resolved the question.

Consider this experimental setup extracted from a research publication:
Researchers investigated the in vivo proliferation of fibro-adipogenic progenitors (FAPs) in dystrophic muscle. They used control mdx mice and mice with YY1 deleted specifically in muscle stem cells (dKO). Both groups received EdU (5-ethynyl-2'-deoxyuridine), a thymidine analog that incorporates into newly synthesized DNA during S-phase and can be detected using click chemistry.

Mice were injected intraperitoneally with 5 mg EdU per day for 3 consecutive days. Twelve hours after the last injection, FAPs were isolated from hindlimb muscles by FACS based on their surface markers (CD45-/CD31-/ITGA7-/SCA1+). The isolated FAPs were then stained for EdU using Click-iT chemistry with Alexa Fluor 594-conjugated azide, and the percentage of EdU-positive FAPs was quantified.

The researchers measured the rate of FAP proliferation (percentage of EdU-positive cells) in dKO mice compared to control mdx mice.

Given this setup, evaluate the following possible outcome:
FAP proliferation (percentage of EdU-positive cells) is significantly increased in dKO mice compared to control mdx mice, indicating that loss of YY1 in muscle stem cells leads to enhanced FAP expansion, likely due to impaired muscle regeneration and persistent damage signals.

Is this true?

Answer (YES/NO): NO